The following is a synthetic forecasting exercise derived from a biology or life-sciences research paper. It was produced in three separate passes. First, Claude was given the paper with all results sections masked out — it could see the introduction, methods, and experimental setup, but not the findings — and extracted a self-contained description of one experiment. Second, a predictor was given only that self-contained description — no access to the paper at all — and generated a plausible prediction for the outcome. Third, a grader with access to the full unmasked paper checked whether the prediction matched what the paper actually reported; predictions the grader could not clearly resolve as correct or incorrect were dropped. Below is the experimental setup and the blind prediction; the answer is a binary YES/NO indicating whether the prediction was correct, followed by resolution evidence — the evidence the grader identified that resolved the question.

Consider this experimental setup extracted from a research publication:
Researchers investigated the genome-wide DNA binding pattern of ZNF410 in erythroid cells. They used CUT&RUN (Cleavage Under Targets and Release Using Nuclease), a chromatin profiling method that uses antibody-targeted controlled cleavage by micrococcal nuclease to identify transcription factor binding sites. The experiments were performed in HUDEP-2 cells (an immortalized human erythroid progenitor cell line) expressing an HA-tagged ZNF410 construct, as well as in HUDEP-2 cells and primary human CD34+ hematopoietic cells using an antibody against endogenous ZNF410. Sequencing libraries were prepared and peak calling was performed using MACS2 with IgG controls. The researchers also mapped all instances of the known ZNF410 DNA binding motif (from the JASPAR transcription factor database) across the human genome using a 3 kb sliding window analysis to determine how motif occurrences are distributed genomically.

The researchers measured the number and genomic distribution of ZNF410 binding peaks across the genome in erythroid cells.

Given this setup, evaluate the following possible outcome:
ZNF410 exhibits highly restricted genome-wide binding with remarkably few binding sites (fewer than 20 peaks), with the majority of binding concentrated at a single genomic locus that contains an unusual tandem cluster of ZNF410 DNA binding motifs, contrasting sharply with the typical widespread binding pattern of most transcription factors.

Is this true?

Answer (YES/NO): YES